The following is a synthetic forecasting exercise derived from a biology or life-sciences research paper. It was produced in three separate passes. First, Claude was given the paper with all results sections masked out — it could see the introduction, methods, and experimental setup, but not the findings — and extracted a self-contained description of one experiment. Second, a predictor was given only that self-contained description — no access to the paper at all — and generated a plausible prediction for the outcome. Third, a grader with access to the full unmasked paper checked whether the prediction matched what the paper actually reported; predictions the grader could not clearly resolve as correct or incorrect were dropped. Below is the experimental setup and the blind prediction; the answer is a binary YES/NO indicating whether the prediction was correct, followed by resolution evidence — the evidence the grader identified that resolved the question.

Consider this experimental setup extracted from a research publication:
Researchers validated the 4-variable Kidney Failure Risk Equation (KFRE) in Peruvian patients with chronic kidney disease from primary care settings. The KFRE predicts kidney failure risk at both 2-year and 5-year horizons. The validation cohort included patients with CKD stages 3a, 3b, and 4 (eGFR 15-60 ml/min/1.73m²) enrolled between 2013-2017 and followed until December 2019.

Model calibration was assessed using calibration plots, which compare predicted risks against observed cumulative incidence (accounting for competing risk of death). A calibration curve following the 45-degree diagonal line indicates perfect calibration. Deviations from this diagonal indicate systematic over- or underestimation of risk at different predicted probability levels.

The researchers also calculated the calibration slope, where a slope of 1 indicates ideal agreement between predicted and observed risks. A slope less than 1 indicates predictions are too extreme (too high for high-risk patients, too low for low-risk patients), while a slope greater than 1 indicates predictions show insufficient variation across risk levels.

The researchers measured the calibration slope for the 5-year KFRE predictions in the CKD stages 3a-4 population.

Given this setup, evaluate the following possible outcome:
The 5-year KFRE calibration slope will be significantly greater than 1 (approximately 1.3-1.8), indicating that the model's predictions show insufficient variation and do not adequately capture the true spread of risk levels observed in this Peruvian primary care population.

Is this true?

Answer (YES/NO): NO